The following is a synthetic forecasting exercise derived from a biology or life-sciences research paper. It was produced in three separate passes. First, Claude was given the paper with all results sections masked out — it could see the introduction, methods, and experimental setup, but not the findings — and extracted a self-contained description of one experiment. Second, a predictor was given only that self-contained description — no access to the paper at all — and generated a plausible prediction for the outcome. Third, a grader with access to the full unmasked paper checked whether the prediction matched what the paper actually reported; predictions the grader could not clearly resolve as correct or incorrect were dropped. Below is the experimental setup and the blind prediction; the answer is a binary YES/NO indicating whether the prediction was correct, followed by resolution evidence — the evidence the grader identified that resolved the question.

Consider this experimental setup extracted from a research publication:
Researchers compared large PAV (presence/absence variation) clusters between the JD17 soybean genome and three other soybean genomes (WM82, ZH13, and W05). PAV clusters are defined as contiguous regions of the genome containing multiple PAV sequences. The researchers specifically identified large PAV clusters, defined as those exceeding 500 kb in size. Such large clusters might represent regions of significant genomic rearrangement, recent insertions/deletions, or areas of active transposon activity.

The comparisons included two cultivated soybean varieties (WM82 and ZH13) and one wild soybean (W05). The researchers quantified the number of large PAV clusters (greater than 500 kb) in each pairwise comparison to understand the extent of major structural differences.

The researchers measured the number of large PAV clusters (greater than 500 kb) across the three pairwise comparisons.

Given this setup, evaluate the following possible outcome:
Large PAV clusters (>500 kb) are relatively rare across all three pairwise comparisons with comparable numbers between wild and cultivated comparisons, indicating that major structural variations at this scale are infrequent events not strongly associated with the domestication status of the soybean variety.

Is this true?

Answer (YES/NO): NO